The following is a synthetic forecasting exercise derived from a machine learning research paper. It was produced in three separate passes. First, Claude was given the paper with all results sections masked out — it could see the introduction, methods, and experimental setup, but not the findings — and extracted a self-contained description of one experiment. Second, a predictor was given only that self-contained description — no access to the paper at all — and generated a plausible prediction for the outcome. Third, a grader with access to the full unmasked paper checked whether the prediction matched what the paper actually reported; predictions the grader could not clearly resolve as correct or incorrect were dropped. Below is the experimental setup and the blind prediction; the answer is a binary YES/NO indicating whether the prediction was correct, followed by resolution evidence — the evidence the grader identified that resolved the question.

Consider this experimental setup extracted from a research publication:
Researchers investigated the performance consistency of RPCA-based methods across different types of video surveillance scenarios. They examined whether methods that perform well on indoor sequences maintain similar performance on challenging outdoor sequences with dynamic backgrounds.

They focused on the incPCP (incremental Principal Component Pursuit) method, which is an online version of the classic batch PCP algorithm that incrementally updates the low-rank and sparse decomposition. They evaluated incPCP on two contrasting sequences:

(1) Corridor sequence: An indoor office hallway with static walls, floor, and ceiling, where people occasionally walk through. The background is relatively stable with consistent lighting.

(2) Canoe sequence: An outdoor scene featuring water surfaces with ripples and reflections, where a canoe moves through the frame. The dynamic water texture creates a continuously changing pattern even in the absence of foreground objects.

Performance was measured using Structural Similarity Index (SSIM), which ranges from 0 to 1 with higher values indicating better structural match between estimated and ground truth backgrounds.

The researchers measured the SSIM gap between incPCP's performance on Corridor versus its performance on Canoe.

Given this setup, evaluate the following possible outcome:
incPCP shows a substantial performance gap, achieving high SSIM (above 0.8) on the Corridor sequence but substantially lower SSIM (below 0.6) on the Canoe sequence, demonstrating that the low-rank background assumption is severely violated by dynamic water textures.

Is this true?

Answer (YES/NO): YES